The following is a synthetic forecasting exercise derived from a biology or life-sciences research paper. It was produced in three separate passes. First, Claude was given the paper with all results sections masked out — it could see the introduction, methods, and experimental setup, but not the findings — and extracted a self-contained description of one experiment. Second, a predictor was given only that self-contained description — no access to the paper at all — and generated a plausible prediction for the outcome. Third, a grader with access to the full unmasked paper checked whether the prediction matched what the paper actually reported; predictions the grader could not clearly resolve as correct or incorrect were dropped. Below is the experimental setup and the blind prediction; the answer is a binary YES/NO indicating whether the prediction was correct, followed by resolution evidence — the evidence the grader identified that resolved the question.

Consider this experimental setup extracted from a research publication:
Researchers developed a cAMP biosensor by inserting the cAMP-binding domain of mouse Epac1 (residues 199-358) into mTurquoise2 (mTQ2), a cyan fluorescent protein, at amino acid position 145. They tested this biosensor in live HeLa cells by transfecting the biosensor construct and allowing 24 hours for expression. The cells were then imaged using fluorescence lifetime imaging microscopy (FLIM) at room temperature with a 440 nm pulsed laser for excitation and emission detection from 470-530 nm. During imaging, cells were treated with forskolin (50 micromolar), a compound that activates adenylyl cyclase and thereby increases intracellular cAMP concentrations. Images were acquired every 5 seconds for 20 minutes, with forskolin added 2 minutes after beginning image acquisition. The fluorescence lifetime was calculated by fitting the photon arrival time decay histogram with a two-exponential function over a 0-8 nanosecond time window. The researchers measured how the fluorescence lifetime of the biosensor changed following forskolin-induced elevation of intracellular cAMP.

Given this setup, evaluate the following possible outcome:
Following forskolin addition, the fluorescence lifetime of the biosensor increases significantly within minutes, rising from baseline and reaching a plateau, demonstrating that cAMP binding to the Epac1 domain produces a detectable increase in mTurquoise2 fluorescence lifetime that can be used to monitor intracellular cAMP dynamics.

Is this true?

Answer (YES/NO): YES